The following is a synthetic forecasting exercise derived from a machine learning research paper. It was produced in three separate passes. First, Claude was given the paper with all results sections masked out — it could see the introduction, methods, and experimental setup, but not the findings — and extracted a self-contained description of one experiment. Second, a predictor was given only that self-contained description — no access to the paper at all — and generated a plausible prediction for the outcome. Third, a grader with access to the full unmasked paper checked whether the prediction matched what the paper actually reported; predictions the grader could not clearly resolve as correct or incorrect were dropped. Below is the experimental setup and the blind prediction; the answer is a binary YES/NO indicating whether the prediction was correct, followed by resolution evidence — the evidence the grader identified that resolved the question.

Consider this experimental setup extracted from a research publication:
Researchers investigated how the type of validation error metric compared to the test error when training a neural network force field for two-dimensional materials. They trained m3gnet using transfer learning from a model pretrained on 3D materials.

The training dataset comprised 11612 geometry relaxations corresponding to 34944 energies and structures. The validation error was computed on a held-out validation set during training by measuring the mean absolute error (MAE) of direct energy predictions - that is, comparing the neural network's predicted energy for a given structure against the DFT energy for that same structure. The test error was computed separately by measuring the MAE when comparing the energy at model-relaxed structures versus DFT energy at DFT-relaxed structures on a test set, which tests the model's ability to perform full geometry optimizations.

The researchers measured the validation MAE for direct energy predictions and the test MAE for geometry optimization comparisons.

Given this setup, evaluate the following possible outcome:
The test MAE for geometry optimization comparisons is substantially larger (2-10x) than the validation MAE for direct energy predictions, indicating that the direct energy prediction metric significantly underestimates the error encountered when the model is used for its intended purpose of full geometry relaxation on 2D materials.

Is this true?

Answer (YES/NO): YES